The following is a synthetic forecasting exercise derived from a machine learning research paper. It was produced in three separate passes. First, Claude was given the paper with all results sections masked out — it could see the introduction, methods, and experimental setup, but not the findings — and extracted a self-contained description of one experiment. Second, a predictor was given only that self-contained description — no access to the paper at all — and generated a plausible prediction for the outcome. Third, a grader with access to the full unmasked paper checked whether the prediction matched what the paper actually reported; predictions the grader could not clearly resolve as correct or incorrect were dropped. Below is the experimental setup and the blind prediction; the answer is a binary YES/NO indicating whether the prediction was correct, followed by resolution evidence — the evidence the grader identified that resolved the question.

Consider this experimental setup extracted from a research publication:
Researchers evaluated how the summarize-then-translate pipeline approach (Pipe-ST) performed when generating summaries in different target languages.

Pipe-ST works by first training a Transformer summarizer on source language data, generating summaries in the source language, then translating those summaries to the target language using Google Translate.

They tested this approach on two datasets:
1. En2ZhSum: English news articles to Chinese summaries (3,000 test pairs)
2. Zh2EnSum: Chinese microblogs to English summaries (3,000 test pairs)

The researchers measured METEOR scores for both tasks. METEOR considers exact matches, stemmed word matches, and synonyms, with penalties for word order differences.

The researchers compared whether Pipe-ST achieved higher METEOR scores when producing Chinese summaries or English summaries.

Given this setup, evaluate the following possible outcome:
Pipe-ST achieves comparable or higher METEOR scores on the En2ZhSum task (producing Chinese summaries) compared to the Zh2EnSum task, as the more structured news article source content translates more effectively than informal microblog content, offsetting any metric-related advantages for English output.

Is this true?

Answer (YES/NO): NO